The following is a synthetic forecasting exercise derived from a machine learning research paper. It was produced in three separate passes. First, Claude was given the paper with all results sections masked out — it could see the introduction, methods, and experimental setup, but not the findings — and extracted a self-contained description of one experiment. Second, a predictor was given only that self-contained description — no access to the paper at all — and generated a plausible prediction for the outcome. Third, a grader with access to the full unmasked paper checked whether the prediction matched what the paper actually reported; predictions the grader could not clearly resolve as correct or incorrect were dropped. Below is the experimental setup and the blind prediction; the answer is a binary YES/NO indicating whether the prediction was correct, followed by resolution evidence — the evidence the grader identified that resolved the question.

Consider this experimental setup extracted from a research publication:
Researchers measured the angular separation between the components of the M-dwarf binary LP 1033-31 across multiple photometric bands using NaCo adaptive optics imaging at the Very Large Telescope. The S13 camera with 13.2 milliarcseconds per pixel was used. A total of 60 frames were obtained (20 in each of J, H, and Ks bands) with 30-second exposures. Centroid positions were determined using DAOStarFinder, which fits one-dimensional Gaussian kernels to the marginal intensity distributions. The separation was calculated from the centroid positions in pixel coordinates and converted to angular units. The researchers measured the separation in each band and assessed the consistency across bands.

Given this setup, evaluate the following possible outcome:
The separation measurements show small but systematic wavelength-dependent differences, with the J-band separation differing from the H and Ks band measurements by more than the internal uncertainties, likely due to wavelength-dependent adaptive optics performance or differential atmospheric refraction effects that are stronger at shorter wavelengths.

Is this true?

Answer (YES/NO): NO